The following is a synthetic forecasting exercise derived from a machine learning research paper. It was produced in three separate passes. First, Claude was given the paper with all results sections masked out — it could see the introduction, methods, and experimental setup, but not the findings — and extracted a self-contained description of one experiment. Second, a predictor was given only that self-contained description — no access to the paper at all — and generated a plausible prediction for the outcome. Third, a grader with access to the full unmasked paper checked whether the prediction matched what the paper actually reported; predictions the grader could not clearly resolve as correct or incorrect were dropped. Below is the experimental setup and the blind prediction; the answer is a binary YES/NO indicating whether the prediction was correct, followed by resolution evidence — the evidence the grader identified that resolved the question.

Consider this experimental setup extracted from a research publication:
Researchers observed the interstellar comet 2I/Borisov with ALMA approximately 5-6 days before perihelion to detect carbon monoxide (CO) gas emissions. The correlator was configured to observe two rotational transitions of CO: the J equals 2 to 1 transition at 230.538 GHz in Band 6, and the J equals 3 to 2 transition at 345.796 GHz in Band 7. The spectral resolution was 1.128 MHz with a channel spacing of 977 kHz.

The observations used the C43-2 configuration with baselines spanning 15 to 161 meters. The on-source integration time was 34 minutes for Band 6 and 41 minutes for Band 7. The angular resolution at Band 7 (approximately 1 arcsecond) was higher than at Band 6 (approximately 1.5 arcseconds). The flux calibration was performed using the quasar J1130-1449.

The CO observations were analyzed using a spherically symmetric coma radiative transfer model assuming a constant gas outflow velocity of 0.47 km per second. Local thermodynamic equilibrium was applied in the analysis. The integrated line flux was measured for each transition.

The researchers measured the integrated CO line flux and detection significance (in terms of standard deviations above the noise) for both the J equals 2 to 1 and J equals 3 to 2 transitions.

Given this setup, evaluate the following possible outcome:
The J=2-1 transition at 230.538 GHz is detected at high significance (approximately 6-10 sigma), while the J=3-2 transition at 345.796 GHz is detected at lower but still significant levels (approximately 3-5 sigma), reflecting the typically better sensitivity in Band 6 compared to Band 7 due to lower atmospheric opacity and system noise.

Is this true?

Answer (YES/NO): NO